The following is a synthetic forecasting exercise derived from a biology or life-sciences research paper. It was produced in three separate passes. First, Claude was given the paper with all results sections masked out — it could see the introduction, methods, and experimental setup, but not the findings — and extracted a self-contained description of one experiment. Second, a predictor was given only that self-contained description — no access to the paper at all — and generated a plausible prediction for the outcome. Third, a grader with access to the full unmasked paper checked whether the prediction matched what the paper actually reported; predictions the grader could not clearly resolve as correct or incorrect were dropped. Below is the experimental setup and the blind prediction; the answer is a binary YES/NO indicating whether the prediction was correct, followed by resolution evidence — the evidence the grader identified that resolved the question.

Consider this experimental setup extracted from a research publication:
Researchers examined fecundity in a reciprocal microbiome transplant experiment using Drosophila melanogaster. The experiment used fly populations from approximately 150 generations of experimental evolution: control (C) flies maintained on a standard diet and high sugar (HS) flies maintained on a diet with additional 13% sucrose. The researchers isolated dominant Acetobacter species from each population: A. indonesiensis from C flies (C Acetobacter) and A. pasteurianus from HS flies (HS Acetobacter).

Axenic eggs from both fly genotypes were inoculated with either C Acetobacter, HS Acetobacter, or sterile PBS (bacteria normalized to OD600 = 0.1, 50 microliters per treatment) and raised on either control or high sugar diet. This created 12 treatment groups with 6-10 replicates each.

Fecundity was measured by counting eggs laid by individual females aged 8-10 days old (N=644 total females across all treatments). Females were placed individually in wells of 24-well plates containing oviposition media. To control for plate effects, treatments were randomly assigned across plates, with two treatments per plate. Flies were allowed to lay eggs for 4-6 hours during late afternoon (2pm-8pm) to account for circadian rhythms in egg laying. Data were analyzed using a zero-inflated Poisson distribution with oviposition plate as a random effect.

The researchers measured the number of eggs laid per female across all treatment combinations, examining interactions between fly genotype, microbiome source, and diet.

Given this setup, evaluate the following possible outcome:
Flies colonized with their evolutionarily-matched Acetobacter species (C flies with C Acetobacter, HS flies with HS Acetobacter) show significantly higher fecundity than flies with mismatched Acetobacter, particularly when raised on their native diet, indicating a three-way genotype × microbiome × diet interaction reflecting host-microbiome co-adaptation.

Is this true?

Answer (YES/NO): NO